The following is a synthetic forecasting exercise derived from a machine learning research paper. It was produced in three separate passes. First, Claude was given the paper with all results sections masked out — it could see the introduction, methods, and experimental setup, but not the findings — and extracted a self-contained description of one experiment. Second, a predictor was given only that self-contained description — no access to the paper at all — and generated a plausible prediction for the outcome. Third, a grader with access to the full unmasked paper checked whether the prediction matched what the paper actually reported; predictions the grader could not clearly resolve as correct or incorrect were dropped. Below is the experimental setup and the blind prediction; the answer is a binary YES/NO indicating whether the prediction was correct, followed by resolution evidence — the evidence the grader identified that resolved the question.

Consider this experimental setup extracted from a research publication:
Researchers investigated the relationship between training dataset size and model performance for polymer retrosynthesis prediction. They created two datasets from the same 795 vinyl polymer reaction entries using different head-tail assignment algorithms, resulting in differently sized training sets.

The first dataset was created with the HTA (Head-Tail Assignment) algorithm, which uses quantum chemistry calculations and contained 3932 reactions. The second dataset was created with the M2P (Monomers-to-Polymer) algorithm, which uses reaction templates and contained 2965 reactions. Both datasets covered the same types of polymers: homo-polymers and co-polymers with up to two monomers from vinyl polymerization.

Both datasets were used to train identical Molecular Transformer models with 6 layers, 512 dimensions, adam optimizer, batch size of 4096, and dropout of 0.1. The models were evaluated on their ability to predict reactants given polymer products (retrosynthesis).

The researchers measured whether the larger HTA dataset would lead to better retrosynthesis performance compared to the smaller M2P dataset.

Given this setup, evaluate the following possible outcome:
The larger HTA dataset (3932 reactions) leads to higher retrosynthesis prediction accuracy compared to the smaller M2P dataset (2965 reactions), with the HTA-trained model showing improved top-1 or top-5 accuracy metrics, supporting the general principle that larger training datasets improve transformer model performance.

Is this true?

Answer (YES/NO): NO